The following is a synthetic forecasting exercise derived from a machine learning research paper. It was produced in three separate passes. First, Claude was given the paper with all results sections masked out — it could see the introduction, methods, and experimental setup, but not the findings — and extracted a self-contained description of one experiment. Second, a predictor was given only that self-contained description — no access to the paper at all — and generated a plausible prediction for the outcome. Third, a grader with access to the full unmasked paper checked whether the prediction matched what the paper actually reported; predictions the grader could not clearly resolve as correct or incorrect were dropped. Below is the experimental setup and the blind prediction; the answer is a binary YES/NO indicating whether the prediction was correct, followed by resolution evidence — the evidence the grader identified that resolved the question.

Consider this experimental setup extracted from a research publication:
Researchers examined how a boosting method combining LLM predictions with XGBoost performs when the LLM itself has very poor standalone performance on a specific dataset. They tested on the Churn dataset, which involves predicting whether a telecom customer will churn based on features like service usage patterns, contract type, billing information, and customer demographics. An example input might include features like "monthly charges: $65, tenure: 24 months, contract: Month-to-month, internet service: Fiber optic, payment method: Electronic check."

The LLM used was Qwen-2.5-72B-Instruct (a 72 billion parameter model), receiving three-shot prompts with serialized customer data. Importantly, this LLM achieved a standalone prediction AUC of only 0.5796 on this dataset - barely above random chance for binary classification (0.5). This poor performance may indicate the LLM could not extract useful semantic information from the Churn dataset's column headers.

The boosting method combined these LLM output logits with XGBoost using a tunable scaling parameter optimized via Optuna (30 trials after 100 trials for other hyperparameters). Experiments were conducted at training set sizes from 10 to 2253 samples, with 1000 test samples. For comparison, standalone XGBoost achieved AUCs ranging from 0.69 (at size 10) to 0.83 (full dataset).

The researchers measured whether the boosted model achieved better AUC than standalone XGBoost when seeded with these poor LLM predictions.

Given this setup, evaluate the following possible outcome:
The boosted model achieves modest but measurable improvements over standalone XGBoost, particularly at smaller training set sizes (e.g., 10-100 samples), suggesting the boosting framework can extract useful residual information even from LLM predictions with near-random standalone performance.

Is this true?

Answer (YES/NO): NO